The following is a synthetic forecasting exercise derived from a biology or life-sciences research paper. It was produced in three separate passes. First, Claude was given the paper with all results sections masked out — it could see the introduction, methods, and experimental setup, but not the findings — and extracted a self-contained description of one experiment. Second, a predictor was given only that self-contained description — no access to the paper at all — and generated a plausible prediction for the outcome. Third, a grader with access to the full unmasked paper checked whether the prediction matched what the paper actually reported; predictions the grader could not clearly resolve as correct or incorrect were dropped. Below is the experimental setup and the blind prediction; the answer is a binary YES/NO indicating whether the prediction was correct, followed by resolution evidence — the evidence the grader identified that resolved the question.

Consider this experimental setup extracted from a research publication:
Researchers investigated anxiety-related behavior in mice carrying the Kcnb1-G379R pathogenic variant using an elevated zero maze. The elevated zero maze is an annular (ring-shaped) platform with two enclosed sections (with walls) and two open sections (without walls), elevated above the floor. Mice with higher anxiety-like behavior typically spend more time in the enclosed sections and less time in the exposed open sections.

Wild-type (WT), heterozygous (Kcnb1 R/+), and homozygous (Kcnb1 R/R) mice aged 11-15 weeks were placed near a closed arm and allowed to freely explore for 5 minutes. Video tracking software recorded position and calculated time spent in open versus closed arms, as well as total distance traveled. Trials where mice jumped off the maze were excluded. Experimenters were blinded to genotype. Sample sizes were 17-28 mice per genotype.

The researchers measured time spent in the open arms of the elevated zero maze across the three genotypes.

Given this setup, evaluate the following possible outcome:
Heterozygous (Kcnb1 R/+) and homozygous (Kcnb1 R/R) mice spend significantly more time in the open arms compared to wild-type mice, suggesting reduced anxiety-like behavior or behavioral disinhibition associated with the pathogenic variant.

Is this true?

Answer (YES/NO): YES